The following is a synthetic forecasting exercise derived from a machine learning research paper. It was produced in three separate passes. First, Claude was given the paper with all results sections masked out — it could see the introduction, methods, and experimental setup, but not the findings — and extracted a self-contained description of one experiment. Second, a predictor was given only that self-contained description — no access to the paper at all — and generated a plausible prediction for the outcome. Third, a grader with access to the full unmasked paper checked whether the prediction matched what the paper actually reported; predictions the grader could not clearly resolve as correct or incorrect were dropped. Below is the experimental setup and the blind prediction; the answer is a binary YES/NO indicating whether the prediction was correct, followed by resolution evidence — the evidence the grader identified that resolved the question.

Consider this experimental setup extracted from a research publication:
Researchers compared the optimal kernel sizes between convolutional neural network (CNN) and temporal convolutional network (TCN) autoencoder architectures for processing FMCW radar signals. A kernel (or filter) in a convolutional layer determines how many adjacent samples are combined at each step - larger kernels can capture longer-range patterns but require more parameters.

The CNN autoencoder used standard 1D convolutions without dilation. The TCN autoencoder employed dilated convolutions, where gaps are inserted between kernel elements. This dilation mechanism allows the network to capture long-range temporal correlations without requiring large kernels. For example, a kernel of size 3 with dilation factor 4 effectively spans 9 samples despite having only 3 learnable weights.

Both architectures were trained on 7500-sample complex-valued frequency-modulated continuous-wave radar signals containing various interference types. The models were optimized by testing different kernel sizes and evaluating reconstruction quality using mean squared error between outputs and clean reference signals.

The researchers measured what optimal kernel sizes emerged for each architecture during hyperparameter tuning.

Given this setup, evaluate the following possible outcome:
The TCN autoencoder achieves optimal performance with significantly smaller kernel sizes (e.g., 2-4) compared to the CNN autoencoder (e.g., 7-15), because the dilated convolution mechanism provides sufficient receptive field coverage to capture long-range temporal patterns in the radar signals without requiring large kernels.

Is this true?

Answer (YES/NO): NO